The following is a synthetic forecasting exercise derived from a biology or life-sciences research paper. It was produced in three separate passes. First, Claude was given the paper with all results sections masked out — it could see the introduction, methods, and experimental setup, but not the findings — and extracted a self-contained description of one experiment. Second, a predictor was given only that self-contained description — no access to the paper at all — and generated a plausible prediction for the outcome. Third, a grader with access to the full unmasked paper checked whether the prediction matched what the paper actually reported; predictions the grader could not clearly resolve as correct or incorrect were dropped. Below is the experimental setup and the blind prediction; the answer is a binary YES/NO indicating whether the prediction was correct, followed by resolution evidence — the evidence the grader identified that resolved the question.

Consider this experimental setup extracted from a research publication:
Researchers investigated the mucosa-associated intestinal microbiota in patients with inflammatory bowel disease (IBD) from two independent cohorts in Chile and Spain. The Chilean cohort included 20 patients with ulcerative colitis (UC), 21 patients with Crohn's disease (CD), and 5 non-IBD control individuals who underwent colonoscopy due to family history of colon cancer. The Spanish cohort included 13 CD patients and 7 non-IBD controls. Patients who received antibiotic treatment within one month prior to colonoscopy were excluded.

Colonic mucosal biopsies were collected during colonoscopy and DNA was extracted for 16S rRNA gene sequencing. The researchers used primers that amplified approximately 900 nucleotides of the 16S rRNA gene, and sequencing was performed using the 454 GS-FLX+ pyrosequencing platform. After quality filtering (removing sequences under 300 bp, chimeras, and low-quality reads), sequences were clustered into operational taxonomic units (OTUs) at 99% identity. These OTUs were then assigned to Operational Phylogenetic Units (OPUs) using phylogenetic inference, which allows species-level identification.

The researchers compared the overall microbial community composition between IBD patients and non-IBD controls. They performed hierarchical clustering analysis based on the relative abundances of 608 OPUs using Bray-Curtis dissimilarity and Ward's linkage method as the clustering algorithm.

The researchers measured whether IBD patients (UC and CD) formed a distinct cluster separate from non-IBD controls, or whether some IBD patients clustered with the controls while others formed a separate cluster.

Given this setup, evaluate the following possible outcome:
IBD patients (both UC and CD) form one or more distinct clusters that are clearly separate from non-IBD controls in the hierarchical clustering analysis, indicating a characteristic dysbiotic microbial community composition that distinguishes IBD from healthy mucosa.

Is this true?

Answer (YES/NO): NO